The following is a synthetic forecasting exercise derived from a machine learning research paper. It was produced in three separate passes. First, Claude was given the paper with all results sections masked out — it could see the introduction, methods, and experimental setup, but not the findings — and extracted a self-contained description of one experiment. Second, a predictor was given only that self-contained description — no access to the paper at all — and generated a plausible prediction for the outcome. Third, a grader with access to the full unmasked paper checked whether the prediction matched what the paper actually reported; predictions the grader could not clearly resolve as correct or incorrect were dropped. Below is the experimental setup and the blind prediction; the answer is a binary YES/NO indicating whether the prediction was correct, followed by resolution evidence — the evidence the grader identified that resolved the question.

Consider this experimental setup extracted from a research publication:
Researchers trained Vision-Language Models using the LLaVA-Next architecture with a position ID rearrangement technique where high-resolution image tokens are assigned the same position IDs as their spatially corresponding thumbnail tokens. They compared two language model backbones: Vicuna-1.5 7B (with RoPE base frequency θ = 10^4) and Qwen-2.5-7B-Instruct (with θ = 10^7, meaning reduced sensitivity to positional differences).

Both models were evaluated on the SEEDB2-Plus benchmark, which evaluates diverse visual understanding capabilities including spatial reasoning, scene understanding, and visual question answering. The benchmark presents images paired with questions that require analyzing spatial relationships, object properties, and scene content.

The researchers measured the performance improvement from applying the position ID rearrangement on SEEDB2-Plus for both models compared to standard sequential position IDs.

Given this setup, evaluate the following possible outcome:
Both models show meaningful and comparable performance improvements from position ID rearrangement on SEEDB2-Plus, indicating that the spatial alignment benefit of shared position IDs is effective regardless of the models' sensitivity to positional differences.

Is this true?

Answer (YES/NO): NO